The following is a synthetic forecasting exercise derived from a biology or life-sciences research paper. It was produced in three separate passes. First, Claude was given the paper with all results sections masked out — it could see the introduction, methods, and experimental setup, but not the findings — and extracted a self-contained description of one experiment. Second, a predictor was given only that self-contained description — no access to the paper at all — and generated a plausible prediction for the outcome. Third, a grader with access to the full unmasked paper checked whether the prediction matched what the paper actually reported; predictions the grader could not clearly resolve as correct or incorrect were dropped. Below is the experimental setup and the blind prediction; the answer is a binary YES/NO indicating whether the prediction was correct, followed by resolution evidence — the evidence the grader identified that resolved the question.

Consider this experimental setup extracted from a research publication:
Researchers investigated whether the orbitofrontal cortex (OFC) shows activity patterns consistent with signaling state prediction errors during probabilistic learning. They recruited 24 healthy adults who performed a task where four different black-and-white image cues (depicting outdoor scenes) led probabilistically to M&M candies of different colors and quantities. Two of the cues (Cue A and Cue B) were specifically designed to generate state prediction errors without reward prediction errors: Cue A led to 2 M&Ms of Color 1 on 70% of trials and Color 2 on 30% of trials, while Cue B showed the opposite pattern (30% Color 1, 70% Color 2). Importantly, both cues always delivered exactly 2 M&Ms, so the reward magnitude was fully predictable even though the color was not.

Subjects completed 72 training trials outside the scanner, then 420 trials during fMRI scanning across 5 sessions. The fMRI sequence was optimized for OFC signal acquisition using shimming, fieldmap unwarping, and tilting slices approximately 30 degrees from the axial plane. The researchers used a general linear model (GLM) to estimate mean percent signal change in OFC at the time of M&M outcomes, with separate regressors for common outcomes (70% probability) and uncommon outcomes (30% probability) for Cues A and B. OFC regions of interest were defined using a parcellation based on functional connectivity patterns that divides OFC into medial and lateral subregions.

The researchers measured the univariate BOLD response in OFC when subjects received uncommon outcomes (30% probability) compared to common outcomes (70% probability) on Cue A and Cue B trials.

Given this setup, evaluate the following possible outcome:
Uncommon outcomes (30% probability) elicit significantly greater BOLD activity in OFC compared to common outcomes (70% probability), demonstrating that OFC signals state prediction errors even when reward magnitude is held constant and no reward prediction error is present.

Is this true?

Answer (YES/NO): NO